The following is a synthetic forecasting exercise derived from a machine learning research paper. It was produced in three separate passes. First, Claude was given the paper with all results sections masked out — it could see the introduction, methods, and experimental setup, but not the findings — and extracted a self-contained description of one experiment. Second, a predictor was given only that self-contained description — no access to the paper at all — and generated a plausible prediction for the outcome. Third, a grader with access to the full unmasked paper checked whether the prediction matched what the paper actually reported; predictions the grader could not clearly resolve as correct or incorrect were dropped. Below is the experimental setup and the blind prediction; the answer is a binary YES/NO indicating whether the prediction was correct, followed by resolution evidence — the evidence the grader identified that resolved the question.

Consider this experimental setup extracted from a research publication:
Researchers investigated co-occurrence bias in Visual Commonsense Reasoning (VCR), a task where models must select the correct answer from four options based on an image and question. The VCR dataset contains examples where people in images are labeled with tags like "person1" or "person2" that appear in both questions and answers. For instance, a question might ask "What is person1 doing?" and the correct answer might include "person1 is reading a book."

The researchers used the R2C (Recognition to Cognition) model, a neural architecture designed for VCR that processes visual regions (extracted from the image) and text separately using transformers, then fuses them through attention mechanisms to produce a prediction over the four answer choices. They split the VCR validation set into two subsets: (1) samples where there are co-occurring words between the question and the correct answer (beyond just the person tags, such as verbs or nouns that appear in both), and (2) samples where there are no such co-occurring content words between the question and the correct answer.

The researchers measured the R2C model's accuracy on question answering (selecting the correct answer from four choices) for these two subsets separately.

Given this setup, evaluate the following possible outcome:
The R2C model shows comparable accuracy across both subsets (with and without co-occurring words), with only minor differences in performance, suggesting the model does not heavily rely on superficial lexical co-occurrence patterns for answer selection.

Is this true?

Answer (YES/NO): NO